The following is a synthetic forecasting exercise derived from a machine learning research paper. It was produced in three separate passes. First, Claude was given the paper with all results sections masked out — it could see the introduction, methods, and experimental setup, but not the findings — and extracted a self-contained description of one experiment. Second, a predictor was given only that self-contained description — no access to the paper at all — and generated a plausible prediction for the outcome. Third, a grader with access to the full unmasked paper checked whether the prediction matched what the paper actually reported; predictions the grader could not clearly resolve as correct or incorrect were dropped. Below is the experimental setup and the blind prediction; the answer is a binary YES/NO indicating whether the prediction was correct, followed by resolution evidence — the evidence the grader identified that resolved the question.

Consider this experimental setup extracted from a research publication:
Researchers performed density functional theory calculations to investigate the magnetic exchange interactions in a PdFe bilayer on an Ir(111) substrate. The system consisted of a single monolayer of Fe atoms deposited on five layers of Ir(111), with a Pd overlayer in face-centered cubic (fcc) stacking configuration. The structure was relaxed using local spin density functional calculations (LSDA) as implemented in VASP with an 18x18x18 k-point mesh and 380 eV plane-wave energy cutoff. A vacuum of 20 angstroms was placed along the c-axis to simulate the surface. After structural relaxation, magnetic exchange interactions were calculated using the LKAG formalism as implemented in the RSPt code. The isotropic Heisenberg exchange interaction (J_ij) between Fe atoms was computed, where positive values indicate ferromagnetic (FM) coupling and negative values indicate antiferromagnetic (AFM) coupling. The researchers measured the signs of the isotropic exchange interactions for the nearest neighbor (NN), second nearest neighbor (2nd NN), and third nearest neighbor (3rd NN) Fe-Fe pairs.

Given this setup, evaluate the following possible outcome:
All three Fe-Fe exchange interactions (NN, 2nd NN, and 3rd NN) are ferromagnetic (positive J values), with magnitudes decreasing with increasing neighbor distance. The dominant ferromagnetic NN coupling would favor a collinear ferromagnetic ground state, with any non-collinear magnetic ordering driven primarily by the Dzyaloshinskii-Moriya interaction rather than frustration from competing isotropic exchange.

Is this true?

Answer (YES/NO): NO